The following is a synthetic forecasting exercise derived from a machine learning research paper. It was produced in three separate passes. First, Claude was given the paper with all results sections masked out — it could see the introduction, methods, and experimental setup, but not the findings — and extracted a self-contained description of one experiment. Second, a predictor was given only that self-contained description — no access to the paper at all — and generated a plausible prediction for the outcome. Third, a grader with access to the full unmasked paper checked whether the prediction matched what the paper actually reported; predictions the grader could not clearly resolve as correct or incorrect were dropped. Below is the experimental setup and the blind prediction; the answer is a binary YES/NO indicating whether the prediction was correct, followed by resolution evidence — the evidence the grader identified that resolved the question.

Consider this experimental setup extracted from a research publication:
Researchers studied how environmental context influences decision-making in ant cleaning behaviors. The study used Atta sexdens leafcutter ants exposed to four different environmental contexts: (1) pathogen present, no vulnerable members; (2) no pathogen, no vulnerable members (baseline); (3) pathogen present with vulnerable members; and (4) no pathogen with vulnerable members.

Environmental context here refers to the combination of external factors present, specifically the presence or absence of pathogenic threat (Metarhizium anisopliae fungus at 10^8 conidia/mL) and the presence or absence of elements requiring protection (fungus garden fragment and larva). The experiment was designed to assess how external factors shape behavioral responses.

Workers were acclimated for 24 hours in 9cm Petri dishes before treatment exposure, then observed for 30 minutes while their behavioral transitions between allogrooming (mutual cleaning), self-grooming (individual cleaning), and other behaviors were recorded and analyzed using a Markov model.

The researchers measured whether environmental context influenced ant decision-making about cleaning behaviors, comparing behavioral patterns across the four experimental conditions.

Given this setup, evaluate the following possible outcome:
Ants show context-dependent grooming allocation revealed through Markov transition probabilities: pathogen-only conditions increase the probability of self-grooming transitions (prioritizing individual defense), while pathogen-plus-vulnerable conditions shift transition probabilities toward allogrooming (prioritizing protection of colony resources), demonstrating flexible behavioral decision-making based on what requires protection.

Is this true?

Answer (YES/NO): NO